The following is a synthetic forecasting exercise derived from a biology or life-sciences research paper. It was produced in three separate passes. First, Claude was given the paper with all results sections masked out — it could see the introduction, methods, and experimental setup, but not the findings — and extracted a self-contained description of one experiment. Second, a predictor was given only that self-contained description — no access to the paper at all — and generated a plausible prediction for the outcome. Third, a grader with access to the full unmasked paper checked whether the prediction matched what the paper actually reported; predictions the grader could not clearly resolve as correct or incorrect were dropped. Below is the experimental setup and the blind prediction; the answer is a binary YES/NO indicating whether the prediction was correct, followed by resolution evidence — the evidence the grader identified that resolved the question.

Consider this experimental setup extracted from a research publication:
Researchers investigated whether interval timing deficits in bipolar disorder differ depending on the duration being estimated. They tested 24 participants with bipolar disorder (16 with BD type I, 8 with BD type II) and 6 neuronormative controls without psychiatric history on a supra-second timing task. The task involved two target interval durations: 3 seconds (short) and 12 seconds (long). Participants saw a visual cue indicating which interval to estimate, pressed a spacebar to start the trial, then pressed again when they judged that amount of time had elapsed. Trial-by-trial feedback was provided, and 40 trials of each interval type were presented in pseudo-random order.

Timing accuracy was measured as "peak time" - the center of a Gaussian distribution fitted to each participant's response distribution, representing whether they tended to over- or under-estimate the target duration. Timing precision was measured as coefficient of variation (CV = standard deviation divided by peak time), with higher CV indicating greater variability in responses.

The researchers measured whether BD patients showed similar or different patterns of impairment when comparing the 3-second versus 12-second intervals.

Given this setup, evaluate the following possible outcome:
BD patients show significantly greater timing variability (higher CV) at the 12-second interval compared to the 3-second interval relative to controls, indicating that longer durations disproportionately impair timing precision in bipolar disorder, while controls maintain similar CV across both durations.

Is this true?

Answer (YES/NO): YES